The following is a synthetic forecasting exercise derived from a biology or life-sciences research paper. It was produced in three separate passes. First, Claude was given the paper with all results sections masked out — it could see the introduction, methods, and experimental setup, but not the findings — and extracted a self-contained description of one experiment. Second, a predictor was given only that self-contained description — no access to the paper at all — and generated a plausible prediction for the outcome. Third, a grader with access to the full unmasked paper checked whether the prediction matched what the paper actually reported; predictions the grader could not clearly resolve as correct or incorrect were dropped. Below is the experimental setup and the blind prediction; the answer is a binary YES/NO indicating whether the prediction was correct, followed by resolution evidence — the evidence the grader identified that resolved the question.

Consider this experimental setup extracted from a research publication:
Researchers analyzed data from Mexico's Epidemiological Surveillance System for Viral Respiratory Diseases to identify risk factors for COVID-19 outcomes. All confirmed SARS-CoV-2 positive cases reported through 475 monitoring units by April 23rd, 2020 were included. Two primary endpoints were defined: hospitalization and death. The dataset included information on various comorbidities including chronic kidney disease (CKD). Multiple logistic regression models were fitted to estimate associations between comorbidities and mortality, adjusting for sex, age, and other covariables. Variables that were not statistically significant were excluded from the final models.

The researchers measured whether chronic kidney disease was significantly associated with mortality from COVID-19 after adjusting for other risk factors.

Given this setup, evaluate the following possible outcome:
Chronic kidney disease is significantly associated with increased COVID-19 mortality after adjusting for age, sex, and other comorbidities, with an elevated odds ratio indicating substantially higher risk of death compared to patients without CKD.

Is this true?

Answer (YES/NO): NO